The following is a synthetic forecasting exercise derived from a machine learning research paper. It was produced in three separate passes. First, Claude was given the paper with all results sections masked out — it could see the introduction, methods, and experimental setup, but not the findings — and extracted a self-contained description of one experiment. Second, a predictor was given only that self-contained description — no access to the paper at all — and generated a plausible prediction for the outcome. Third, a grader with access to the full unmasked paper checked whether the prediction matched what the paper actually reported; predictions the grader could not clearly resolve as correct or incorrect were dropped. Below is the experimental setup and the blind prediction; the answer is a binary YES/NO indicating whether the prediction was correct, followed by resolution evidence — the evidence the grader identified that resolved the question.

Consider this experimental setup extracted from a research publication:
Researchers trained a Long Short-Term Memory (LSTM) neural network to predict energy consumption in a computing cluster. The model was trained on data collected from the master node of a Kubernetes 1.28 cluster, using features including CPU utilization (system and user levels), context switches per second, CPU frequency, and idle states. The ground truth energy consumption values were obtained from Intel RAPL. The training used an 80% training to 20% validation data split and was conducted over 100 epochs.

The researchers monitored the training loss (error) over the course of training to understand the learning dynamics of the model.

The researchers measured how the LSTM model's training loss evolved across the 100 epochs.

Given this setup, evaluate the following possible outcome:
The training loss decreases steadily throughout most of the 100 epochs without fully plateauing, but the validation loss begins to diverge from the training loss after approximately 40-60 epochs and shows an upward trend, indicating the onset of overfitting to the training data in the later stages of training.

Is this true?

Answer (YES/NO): NO